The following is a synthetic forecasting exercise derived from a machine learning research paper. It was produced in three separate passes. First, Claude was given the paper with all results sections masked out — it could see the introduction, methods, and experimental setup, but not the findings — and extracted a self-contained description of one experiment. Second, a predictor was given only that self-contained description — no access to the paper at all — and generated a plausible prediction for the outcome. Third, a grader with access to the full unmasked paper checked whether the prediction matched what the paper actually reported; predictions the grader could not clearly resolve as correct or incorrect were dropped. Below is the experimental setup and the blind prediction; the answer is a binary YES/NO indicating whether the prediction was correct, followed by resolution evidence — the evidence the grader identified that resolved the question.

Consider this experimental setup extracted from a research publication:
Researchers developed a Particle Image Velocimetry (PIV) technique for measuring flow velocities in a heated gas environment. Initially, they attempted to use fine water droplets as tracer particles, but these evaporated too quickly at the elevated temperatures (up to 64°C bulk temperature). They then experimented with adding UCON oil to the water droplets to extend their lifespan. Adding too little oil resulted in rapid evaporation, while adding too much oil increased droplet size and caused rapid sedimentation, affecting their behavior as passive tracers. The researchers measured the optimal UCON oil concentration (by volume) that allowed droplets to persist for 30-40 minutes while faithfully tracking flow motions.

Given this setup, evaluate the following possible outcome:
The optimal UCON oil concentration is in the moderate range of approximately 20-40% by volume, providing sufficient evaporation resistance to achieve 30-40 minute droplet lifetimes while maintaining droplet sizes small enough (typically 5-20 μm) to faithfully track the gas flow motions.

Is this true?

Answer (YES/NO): NO